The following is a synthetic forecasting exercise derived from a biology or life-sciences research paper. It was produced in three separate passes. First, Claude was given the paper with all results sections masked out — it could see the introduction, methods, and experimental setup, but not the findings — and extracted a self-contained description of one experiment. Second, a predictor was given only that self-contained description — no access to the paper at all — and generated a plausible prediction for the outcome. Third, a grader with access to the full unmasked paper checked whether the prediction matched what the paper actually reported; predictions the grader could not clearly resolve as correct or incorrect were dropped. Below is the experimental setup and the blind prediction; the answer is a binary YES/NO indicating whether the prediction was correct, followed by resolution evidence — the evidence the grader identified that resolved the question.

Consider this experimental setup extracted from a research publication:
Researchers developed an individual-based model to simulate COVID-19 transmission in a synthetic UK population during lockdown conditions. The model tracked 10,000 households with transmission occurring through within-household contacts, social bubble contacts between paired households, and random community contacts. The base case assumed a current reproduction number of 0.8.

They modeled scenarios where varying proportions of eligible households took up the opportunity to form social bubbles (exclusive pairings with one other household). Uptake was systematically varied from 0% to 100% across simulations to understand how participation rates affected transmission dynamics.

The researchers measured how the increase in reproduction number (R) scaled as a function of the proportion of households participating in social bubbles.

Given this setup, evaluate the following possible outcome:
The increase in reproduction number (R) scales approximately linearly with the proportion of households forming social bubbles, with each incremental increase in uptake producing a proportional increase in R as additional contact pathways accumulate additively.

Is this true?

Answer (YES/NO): YES